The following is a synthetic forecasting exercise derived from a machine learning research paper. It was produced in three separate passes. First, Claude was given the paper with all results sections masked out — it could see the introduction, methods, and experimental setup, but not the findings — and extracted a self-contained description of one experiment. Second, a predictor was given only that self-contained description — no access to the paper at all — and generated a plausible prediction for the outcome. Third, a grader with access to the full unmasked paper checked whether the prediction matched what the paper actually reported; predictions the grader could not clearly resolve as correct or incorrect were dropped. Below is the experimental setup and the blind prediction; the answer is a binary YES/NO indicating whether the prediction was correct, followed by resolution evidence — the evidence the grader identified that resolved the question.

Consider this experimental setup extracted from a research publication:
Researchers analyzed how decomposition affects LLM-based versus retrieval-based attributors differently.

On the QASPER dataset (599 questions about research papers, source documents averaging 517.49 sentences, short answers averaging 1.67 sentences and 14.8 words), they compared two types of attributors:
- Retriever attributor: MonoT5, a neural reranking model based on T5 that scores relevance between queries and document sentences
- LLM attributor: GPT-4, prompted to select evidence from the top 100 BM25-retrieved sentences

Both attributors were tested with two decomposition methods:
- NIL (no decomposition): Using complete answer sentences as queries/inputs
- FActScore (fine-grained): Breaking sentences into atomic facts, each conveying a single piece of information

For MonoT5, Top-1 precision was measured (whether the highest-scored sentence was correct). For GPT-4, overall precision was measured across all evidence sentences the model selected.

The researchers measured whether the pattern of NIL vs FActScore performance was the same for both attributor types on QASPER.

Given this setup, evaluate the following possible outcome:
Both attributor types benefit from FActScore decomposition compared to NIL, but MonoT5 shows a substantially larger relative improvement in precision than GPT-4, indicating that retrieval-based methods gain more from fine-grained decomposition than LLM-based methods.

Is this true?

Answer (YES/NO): NO